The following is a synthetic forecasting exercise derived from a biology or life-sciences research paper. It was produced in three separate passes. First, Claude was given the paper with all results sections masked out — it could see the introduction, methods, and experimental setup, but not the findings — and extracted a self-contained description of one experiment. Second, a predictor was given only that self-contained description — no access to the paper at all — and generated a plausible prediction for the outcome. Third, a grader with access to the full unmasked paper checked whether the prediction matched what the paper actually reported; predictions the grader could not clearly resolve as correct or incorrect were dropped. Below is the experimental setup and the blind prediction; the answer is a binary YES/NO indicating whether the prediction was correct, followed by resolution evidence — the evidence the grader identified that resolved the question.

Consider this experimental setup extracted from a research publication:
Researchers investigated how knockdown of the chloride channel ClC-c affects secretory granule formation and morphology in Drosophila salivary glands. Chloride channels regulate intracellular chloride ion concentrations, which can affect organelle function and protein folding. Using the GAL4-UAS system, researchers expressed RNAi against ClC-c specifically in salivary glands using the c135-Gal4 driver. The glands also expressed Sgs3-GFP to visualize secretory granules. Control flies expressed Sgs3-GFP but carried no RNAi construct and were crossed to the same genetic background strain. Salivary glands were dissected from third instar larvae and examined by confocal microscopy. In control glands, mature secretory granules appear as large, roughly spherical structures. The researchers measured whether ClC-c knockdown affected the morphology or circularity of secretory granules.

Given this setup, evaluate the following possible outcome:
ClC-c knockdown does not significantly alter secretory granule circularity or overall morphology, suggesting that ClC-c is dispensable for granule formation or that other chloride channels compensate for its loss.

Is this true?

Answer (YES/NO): NO